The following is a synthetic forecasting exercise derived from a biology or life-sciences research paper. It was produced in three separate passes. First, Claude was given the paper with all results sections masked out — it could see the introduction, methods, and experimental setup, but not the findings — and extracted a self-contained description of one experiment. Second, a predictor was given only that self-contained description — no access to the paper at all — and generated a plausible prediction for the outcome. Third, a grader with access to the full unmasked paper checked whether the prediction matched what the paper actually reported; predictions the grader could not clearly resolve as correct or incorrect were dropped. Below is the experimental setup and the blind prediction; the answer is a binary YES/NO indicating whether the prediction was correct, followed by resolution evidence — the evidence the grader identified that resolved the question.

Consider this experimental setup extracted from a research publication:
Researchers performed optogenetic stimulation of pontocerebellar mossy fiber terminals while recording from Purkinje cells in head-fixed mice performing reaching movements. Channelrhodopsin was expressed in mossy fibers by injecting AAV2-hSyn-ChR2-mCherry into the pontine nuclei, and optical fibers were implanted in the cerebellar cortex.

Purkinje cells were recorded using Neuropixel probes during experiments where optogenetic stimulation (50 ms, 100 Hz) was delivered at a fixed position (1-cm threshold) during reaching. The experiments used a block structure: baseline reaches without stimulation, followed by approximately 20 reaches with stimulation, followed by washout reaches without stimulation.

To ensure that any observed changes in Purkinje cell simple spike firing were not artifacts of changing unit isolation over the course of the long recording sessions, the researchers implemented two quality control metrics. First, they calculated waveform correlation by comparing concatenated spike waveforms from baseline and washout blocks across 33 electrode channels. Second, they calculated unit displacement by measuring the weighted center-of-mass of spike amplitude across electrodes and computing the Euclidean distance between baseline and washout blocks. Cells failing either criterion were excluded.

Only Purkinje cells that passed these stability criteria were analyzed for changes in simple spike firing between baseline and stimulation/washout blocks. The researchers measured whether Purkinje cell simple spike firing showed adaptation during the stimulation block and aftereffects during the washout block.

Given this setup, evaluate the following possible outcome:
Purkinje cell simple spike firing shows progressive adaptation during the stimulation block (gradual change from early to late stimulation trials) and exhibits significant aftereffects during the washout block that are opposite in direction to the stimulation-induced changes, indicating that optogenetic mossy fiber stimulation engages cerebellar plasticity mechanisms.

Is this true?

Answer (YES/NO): YES